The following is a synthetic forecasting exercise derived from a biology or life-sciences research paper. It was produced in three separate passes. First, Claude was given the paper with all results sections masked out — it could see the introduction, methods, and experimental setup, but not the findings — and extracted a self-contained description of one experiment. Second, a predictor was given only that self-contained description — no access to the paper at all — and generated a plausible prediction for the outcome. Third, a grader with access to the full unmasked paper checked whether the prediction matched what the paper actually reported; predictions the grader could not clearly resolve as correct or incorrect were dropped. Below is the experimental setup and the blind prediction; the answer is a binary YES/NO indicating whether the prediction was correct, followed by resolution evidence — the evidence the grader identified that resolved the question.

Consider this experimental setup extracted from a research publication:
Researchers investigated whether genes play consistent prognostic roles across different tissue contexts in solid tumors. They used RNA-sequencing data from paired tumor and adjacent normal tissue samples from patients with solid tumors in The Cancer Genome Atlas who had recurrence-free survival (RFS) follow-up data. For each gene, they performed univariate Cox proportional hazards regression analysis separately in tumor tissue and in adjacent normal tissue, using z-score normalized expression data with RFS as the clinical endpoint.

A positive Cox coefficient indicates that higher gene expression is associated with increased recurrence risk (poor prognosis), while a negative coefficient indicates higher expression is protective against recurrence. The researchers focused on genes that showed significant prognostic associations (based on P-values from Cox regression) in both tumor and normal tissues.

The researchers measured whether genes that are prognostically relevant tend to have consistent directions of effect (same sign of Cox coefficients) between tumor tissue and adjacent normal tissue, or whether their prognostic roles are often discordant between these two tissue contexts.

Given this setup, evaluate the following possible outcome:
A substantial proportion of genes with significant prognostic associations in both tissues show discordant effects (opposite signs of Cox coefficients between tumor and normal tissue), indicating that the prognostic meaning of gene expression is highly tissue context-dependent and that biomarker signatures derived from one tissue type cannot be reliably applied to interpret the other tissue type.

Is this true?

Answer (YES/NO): YES